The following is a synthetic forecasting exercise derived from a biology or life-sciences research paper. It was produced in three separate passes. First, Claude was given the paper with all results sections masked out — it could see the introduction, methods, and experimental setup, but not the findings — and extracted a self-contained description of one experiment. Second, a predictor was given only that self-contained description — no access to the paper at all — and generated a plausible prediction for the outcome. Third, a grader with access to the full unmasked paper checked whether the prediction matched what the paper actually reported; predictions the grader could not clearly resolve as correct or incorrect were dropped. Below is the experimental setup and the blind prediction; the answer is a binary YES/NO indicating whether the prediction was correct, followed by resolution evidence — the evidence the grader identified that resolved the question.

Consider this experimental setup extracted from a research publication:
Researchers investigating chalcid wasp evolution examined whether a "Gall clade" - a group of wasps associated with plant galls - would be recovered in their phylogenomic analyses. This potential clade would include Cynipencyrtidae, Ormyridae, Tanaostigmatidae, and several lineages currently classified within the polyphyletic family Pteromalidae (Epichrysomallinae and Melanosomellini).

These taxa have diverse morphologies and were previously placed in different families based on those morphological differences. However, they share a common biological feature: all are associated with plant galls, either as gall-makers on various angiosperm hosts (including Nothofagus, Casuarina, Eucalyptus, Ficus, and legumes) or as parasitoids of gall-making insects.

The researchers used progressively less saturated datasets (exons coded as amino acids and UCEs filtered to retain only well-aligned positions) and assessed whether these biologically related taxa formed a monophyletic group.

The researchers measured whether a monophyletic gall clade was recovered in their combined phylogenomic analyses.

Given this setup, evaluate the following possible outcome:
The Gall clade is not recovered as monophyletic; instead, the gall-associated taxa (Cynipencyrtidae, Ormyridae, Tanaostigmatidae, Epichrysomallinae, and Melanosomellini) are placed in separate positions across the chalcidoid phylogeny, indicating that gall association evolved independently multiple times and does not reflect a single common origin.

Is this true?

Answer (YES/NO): NO